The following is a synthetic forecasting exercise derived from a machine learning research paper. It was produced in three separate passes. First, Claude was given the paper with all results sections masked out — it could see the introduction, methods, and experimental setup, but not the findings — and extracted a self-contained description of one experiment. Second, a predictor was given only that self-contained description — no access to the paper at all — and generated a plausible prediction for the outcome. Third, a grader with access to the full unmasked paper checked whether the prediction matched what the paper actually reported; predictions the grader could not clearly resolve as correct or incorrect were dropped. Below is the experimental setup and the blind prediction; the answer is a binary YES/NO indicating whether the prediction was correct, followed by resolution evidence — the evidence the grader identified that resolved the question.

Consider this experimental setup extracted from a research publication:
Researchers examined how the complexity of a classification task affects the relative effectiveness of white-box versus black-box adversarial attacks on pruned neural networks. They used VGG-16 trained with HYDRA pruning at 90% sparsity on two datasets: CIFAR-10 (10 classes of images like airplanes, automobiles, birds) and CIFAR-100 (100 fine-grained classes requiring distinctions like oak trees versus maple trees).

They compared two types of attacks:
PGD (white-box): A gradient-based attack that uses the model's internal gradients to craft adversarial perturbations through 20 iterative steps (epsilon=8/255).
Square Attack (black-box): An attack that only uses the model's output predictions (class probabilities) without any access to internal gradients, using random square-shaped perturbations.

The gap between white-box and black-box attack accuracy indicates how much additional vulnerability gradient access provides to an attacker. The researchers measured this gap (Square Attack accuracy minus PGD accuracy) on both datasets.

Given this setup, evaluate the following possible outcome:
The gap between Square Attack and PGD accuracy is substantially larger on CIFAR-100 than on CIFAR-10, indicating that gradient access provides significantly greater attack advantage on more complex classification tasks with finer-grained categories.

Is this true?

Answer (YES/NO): YES